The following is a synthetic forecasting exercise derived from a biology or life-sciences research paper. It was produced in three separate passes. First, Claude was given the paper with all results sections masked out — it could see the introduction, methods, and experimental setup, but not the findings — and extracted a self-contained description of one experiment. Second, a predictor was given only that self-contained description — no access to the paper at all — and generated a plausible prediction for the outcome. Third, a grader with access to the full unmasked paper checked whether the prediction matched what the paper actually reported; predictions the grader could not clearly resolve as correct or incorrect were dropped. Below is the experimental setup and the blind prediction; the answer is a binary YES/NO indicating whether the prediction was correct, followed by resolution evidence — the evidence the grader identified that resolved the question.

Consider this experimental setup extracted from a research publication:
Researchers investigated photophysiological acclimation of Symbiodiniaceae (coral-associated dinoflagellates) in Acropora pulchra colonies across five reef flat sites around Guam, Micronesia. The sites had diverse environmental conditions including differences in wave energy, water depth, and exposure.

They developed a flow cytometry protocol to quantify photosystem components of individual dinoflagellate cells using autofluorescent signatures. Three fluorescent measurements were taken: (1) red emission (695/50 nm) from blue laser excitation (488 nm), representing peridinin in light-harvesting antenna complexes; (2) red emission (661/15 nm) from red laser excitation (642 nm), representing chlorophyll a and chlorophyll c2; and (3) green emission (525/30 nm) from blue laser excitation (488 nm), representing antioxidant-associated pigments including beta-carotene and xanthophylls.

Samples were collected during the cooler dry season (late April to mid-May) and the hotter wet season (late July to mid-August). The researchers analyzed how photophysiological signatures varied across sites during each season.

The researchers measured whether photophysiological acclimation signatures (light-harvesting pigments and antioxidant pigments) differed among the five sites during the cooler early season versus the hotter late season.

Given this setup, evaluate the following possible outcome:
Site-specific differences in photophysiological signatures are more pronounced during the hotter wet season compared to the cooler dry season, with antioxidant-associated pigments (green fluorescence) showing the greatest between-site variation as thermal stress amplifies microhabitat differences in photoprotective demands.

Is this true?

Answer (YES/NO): NO